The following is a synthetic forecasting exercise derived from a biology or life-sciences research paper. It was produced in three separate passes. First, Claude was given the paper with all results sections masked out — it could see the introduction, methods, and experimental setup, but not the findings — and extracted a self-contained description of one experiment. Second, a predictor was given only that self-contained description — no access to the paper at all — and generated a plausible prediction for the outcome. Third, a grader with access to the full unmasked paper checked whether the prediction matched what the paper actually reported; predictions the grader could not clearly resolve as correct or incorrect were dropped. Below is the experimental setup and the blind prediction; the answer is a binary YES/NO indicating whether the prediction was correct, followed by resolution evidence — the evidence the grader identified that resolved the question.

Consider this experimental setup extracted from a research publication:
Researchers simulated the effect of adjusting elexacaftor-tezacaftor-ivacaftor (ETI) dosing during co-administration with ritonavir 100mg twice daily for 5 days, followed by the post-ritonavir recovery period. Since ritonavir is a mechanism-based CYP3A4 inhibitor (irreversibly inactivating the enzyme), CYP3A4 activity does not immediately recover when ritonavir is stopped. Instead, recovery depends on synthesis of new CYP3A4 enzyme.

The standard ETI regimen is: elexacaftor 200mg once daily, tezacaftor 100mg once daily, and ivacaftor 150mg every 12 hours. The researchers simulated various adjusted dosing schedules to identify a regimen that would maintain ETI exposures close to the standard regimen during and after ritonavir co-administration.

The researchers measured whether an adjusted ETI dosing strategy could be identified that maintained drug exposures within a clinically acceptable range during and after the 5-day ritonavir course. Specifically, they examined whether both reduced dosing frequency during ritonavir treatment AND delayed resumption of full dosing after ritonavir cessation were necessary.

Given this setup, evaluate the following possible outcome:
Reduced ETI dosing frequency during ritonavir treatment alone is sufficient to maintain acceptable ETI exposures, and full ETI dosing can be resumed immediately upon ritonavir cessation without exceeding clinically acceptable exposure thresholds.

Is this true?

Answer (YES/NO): NO